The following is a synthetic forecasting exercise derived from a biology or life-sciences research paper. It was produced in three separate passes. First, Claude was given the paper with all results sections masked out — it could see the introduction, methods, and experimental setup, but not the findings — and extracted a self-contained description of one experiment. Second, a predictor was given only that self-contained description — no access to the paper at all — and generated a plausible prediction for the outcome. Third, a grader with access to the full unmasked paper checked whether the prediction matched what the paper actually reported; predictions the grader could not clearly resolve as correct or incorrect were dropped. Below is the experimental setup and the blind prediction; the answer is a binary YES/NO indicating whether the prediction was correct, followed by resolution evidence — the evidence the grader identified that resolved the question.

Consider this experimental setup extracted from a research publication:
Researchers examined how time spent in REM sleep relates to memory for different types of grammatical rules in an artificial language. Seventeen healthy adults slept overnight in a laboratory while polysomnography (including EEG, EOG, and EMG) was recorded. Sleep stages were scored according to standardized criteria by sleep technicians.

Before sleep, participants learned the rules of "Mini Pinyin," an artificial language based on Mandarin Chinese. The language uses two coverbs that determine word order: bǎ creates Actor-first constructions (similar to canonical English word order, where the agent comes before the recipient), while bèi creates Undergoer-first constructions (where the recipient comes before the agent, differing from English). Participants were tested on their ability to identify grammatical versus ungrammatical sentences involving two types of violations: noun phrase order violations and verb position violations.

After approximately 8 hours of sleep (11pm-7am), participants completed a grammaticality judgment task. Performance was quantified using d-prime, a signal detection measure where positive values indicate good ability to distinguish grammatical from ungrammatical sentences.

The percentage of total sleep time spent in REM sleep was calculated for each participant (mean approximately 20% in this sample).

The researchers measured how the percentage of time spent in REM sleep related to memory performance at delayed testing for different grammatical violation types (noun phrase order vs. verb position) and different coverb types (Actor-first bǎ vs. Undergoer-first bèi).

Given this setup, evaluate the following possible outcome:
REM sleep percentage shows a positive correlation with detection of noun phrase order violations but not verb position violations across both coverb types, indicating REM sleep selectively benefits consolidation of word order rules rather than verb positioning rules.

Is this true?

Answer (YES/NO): NO